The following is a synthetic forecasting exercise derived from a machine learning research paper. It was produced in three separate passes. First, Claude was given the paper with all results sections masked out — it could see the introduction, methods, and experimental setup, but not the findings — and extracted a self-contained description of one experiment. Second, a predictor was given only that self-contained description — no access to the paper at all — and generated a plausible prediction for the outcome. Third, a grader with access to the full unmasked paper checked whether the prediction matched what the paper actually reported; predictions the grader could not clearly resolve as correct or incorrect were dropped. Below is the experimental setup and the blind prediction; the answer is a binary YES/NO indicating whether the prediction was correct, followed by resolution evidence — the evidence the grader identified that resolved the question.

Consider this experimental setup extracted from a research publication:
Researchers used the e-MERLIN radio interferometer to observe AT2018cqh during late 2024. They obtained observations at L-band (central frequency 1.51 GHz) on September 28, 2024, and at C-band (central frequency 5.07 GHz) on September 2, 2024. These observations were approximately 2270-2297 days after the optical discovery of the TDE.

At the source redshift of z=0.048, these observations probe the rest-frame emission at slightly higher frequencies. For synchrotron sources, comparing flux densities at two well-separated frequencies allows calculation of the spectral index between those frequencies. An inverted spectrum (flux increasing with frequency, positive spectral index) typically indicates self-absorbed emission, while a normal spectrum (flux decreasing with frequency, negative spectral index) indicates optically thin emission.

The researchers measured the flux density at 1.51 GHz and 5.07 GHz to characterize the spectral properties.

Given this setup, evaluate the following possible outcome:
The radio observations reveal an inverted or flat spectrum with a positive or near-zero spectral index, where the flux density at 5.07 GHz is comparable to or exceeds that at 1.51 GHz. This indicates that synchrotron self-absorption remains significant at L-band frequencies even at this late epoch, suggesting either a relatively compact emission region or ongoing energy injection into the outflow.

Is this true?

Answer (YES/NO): YES